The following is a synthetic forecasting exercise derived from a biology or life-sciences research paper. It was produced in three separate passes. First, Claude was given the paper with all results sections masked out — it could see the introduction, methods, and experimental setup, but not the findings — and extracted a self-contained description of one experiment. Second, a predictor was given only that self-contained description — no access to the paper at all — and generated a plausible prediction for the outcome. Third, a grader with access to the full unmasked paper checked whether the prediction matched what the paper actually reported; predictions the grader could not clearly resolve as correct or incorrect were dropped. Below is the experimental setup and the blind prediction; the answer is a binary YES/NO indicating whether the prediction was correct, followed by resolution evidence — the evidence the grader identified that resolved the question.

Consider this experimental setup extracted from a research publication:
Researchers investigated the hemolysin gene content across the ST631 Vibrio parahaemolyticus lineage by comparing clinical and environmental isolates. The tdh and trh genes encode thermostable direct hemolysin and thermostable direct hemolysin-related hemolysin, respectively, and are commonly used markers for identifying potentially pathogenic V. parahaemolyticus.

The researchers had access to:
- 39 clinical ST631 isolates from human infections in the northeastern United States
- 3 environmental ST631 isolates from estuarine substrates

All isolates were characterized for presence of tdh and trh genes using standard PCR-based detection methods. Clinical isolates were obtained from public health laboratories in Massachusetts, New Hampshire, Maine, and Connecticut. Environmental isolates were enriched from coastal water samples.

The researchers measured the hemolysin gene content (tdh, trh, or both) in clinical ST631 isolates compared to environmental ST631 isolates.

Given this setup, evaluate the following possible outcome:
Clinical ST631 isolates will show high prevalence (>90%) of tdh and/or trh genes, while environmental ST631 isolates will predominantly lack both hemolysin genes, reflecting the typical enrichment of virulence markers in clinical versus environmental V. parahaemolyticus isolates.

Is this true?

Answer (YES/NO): NO